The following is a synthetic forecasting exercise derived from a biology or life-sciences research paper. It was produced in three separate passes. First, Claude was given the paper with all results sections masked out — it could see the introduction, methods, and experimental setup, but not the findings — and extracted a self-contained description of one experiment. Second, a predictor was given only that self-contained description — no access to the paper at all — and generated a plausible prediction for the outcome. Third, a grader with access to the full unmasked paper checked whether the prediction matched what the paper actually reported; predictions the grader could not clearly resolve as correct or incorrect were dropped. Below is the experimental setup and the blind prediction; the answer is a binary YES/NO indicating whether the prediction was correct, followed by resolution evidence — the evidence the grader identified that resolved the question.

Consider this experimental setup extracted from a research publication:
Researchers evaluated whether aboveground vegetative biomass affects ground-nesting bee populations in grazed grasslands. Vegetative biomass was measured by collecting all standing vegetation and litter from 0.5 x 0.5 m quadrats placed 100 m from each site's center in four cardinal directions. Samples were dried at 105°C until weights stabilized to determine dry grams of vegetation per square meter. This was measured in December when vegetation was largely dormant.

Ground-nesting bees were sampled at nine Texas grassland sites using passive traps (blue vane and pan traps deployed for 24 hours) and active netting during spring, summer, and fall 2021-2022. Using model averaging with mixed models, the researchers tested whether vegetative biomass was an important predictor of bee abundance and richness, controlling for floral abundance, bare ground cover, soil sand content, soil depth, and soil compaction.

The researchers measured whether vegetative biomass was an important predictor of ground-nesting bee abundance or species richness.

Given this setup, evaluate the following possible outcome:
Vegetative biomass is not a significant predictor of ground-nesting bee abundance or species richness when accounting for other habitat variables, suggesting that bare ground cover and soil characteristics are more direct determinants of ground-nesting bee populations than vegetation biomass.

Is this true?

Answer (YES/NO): NO